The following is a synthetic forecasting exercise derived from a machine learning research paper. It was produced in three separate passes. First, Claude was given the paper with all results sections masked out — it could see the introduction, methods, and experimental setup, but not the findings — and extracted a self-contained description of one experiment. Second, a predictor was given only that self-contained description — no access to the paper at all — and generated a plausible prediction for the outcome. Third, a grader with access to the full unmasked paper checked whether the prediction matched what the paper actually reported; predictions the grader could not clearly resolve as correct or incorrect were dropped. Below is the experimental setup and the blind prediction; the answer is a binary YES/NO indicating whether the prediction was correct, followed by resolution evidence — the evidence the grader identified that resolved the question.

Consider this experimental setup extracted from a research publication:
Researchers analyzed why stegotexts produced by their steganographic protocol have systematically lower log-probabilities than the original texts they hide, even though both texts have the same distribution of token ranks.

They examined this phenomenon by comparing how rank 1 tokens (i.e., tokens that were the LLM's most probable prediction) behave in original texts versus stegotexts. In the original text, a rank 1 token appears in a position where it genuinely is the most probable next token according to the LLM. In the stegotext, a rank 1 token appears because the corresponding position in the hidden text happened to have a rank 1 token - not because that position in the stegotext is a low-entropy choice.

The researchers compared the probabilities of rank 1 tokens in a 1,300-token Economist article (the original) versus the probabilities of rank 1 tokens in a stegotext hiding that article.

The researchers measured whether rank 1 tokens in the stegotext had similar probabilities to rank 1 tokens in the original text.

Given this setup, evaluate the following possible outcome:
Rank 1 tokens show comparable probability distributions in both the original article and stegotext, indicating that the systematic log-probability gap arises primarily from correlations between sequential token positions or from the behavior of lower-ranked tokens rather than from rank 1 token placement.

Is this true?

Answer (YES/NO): NO